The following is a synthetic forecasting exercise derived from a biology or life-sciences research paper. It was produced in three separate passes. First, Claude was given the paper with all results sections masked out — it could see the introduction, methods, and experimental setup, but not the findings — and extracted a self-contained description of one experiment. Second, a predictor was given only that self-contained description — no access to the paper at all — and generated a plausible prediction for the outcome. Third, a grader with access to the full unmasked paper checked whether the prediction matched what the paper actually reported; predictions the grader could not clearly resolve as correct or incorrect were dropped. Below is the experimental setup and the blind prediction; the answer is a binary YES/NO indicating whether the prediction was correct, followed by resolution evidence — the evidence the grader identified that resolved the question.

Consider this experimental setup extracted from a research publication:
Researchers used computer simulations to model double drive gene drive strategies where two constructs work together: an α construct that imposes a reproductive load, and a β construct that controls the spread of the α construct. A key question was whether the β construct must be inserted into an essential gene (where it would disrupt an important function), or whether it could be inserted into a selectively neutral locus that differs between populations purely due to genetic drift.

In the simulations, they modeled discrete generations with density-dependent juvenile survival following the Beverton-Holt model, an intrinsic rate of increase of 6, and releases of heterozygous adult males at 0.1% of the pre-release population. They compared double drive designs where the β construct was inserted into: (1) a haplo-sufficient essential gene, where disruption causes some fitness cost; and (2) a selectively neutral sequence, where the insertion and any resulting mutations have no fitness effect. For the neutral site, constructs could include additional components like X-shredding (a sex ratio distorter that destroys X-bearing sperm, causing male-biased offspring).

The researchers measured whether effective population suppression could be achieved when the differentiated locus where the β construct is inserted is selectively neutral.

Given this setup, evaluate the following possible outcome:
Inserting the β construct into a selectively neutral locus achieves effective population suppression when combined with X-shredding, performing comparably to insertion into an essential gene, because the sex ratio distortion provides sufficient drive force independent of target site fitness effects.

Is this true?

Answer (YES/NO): NO